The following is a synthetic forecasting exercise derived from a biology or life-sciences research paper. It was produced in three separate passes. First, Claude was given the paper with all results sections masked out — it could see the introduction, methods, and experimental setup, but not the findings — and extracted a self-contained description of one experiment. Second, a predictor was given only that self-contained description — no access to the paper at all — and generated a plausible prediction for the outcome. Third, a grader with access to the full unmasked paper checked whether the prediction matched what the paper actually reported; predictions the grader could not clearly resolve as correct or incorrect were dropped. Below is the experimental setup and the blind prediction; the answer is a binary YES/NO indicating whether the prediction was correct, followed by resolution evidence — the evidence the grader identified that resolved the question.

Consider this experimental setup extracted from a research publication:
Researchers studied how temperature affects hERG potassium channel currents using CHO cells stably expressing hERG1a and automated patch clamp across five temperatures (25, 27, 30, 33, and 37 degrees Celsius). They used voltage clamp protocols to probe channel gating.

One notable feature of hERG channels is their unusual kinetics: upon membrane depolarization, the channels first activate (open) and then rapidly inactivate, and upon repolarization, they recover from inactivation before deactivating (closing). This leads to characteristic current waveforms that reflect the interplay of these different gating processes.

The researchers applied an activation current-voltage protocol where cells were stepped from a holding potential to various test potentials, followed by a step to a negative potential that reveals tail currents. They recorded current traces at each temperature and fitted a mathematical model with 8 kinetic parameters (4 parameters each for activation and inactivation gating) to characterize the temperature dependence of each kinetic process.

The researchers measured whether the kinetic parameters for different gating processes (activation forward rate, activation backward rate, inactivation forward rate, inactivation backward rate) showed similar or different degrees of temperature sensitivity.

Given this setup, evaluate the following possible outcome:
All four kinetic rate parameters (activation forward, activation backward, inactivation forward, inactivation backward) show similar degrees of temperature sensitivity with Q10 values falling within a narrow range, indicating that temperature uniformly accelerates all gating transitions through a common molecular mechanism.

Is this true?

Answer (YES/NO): NO